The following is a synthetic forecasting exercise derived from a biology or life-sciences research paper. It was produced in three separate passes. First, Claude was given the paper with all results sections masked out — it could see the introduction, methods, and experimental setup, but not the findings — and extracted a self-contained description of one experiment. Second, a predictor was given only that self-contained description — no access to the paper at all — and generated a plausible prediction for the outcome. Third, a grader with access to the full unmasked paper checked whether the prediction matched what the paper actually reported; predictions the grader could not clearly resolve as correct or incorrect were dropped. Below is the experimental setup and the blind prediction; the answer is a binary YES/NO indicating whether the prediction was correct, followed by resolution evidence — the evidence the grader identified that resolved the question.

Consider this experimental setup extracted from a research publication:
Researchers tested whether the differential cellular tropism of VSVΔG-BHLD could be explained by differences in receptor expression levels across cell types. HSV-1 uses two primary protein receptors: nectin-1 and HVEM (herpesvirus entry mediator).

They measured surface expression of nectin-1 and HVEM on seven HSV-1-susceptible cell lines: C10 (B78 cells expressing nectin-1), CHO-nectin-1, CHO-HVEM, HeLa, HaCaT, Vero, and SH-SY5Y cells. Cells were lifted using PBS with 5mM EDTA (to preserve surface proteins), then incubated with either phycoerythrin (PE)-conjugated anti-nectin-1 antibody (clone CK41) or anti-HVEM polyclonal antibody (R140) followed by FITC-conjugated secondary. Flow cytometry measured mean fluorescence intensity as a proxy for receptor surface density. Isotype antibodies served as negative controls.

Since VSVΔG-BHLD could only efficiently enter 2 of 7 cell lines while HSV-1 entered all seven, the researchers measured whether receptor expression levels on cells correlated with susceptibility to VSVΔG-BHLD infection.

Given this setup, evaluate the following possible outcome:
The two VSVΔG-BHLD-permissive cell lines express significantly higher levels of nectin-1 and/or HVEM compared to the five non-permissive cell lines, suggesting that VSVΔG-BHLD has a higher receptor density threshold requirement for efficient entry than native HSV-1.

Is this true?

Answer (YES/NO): NO